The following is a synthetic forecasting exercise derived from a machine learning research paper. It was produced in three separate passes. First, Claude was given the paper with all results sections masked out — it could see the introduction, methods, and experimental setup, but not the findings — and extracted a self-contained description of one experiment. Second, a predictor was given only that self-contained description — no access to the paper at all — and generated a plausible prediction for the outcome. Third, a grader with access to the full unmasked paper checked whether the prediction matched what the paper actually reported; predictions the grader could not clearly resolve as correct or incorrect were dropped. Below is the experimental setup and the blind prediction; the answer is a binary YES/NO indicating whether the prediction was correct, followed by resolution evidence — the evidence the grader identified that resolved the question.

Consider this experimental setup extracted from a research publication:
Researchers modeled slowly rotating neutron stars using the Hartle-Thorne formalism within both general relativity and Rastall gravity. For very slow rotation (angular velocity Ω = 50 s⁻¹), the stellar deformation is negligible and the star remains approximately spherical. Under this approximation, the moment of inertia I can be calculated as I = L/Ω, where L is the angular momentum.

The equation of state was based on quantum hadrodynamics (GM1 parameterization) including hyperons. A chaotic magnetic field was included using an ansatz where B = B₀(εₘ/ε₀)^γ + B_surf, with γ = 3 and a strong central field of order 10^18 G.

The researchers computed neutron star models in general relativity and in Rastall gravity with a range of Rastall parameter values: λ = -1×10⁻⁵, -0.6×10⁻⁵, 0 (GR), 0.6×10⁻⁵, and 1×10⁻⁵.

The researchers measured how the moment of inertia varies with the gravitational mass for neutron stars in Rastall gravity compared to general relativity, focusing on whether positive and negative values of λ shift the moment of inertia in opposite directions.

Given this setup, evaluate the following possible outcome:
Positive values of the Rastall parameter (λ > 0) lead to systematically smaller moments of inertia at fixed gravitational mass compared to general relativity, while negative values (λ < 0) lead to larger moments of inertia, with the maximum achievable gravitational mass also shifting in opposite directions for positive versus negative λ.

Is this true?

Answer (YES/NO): NO